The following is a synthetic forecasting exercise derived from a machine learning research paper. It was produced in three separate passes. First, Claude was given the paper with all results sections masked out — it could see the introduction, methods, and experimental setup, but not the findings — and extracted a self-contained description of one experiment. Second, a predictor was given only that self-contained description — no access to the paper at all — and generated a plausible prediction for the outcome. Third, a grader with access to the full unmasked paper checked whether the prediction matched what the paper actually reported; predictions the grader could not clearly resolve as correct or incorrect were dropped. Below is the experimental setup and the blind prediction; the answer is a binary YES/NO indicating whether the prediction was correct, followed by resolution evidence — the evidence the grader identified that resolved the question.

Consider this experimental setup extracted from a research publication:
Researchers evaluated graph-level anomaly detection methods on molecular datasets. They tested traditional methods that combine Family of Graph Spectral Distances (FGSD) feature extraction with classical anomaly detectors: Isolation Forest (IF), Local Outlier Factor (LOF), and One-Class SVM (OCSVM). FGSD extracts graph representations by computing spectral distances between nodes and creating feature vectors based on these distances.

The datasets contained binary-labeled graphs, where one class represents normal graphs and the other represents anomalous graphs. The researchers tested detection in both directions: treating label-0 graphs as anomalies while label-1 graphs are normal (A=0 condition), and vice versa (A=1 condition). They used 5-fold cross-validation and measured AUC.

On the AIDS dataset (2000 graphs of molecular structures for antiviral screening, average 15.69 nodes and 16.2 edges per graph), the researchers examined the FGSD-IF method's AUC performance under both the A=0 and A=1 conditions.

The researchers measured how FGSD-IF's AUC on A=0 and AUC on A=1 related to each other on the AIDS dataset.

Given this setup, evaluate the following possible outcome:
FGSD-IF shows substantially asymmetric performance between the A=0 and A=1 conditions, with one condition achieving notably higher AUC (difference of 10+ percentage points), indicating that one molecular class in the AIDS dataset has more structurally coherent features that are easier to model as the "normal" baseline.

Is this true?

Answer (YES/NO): YES